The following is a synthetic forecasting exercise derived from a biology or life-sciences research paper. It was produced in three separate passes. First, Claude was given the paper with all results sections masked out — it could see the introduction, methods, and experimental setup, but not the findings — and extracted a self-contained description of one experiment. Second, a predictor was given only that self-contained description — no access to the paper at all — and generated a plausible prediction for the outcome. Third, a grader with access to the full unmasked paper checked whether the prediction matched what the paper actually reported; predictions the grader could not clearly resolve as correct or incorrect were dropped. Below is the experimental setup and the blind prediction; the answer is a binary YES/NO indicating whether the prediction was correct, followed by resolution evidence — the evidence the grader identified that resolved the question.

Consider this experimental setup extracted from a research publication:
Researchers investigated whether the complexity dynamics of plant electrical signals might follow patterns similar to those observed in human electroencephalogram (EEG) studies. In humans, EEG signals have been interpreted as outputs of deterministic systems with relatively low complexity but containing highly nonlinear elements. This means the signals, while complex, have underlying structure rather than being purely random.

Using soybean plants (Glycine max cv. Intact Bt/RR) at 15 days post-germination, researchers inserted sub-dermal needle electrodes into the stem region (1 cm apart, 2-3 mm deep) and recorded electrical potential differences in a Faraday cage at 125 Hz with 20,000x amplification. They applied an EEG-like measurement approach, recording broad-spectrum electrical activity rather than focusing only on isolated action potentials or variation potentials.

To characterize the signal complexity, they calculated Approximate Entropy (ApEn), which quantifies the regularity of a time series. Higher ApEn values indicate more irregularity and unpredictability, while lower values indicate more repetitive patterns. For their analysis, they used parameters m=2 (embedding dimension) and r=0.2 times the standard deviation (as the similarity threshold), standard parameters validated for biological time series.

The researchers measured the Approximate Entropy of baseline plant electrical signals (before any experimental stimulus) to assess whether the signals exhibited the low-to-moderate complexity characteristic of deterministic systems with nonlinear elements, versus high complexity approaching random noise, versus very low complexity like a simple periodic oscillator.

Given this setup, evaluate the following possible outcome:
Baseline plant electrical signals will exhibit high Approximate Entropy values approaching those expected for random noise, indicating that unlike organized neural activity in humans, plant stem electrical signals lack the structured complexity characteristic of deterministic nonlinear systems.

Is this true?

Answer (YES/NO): NO